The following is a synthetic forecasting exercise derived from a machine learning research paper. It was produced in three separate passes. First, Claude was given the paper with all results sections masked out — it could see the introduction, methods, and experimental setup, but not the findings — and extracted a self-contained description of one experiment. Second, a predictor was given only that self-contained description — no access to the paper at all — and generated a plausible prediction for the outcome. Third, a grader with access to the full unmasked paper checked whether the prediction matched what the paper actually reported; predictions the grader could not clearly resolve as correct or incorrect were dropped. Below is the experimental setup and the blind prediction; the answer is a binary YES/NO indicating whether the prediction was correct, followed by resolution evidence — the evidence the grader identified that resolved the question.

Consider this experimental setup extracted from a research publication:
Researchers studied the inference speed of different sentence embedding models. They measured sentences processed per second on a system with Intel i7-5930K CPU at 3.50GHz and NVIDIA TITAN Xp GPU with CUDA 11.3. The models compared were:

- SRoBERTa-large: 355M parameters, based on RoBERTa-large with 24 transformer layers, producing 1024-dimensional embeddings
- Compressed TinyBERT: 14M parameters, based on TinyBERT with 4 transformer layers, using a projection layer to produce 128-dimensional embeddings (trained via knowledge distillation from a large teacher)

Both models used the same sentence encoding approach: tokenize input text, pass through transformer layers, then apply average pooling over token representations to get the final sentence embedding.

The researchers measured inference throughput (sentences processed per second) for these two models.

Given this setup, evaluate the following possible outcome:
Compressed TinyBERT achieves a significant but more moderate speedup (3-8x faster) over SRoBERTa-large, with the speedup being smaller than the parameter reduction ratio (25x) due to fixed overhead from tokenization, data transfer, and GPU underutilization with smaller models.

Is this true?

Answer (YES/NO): YES